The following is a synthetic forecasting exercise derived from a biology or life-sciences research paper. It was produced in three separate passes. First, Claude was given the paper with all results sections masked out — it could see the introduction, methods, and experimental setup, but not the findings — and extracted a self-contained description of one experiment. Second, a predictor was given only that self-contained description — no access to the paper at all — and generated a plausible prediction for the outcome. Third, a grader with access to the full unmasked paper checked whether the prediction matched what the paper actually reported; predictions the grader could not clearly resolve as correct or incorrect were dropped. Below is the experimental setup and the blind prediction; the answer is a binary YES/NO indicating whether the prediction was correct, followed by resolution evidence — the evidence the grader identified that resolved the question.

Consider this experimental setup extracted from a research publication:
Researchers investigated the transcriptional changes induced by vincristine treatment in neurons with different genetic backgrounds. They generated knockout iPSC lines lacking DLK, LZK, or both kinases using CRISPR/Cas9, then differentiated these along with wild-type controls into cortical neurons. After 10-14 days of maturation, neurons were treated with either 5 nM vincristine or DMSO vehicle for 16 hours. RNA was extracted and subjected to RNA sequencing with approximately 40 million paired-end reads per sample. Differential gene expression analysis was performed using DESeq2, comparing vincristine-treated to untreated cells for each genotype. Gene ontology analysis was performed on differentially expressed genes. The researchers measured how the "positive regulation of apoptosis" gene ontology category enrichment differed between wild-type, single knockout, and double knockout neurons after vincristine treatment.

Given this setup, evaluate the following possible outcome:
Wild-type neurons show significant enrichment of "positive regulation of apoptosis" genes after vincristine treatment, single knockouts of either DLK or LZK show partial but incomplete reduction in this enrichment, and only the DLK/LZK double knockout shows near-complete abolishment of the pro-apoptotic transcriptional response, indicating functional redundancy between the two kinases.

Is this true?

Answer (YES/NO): YES